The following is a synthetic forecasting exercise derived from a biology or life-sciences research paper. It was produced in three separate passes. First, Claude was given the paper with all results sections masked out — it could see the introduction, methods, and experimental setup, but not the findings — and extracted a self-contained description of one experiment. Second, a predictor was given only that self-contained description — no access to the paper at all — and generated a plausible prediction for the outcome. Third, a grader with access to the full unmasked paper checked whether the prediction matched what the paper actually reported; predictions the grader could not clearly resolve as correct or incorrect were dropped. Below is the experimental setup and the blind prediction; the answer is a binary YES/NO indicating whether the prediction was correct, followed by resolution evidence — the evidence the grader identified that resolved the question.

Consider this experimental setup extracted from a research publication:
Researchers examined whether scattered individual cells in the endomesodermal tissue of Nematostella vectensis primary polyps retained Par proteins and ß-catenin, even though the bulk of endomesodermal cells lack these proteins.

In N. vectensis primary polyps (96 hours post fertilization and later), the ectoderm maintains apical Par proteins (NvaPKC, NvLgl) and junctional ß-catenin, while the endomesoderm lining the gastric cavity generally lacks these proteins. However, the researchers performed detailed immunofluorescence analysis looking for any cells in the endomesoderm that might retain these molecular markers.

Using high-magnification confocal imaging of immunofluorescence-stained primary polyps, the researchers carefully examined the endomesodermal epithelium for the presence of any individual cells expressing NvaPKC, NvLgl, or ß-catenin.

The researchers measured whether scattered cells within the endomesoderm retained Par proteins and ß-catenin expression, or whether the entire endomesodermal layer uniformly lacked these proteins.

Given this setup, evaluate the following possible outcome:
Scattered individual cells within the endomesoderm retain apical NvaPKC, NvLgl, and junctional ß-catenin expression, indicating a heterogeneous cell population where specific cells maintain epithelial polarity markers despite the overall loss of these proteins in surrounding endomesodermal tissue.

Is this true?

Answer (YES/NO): NO